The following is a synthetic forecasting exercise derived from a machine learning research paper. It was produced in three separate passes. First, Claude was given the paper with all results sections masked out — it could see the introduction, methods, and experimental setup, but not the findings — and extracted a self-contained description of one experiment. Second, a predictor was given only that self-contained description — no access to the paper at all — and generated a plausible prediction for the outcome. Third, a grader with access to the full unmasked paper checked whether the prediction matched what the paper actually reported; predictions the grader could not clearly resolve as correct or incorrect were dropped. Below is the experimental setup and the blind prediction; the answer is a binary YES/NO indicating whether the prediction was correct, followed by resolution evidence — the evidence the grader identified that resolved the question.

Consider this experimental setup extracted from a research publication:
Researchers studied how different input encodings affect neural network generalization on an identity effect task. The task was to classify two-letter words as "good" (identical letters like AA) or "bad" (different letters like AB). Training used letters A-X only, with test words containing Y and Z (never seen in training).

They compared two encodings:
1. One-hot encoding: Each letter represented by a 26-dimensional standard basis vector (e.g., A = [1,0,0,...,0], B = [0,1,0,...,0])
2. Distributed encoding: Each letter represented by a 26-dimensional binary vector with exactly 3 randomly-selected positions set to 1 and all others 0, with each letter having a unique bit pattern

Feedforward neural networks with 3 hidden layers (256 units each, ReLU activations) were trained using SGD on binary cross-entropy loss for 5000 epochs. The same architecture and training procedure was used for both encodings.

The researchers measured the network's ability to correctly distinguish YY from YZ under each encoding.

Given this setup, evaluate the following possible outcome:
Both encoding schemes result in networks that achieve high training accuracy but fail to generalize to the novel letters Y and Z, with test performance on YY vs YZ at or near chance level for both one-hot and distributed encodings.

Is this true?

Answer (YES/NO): NO